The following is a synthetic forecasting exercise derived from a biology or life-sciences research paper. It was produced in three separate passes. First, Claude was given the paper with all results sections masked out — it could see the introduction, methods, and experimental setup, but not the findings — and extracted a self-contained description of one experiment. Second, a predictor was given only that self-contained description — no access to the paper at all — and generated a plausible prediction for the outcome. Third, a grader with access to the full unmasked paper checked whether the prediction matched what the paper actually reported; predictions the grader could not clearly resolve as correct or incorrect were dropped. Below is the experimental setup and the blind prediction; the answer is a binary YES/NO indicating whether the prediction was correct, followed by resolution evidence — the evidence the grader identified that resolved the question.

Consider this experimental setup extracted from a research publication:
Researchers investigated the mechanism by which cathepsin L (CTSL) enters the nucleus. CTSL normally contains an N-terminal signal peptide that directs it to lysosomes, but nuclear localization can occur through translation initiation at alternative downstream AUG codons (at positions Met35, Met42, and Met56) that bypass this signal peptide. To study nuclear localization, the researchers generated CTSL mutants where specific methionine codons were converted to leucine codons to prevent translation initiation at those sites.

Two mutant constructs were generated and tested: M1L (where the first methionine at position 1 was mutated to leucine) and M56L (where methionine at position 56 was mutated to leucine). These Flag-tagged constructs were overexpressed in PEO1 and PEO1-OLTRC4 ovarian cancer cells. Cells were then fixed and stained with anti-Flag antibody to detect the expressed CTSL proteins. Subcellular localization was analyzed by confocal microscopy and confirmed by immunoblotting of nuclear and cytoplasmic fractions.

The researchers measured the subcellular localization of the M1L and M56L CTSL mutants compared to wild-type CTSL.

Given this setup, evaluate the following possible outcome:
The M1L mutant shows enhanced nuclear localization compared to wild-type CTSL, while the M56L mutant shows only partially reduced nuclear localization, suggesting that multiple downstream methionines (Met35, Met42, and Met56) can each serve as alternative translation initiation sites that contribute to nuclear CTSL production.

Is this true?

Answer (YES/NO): NO